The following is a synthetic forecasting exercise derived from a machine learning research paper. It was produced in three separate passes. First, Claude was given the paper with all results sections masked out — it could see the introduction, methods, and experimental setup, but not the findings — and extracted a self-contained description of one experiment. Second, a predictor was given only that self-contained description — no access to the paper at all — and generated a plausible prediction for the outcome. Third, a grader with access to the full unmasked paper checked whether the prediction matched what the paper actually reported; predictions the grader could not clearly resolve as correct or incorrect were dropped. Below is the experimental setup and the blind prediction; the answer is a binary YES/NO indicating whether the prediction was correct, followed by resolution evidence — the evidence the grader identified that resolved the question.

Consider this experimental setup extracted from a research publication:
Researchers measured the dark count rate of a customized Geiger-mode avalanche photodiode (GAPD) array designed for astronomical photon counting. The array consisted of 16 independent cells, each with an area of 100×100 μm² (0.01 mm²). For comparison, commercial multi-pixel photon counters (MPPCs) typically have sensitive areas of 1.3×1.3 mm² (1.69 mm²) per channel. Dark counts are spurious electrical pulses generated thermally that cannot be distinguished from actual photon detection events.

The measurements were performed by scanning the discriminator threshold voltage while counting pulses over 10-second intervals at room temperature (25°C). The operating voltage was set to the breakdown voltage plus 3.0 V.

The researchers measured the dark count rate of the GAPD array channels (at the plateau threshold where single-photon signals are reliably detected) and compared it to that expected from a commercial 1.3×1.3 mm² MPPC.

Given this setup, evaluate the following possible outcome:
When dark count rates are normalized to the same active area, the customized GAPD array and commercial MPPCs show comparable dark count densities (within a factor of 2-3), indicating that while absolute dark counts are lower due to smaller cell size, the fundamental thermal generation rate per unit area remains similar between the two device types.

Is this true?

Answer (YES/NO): YES